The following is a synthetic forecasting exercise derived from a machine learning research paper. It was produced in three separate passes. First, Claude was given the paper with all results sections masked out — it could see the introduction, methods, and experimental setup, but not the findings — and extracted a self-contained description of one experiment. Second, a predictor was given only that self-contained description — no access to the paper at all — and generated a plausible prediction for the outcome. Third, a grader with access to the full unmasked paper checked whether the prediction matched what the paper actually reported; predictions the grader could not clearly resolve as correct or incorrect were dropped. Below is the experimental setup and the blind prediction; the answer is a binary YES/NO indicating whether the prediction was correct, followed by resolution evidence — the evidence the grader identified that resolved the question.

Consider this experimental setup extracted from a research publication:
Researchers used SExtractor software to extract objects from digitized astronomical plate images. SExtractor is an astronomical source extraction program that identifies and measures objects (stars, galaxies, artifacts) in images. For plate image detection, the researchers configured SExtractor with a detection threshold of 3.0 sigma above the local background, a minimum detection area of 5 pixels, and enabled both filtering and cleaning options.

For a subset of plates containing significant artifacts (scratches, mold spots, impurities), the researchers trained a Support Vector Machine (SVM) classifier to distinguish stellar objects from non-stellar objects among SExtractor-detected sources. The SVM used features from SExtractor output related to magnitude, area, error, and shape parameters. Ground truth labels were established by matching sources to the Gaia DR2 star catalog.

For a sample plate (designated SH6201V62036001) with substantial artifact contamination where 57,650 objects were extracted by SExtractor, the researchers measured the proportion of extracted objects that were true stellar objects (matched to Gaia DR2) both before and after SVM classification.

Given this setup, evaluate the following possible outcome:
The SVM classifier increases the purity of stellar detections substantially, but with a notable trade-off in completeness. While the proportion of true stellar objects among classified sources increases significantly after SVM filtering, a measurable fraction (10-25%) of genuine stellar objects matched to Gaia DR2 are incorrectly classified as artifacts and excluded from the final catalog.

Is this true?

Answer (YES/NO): YES